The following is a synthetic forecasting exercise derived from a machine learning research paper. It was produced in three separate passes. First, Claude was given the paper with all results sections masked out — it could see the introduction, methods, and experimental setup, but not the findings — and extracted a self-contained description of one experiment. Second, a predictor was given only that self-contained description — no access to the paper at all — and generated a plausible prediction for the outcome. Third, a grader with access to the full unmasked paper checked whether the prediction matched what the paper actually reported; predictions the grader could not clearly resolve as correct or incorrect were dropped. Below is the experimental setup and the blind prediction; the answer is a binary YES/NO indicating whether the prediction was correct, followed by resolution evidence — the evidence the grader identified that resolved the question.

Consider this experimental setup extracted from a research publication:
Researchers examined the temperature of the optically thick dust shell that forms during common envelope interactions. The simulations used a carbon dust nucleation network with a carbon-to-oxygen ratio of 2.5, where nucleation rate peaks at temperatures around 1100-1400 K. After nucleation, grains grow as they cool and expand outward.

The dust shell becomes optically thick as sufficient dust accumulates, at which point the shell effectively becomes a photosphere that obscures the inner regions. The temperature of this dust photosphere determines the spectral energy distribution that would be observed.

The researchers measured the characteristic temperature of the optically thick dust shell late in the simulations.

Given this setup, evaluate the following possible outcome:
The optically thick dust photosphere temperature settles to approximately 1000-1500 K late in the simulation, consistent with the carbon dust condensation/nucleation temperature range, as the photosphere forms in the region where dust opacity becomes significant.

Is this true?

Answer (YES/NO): NO